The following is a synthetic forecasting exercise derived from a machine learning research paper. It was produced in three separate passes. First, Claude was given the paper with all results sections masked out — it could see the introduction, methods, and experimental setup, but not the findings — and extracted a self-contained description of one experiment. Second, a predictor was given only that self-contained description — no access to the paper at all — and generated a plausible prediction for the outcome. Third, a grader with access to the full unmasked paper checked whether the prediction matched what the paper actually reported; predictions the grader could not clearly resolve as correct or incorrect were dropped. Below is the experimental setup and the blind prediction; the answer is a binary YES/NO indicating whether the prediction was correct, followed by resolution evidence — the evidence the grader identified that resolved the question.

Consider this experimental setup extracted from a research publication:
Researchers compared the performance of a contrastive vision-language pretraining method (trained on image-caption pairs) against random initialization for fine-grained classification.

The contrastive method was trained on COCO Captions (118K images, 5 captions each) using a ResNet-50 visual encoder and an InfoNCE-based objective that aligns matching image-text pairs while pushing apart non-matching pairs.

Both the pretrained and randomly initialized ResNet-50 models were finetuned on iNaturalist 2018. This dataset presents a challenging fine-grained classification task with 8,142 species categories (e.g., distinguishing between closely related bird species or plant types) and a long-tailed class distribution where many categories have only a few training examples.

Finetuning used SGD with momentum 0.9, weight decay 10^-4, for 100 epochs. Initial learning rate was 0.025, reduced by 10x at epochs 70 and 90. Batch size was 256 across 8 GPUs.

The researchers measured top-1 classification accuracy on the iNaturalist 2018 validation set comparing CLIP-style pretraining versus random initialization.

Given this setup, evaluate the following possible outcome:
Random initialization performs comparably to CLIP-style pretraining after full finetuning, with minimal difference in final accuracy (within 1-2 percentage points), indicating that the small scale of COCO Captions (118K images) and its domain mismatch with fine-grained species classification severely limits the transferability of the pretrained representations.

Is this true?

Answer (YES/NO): YES